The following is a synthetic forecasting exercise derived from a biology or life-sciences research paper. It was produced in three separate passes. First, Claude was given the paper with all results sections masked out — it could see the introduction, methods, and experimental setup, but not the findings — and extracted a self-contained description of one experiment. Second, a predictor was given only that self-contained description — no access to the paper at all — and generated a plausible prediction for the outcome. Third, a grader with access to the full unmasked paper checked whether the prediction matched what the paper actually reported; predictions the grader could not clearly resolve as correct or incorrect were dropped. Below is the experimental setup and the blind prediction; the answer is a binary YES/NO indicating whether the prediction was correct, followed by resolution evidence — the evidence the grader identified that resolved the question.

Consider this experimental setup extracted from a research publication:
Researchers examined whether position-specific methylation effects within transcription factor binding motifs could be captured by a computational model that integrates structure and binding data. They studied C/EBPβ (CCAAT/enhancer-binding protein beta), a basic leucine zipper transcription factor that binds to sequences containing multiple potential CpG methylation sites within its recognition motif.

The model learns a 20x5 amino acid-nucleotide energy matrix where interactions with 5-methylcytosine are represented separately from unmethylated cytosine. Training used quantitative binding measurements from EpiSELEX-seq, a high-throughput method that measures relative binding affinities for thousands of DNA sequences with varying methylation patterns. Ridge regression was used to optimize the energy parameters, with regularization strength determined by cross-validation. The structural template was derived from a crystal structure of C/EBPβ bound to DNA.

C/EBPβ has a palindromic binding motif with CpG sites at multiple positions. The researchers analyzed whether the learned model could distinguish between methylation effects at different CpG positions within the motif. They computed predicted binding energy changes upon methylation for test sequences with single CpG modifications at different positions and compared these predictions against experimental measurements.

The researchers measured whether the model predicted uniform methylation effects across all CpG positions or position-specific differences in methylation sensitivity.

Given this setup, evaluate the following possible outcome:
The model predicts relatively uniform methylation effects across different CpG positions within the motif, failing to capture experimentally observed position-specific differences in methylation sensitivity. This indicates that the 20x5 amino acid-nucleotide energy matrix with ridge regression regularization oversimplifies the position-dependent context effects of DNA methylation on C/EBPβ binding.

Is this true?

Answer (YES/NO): NO